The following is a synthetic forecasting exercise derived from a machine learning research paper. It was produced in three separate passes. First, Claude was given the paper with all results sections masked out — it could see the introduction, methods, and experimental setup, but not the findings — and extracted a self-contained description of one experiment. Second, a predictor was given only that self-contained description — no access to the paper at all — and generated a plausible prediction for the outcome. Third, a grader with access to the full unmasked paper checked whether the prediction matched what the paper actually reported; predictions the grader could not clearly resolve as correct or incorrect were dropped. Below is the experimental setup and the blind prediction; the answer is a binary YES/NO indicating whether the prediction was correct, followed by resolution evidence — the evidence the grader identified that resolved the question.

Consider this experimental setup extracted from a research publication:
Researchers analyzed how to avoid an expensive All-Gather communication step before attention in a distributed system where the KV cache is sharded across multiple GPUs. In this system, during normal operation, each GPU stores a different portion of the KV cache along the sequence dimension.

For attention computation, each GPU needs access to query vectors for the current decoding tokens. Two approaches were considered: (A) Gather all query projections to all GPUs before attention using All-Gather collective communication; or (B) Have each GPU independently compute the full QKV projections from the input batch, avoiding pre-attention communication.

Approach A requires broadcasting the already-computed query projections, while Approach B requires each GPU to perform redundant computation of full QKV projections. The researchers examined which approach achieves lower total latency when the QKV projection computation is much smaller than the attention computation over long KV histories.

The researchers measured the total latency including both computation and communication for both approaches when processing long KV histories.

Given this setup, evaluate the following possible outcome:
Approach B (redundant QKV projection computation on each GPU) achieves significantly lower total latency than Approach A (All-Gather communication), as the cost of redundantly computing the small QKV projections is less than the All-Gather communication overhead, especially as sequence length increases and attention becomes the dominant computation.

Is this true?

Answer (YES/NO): YES